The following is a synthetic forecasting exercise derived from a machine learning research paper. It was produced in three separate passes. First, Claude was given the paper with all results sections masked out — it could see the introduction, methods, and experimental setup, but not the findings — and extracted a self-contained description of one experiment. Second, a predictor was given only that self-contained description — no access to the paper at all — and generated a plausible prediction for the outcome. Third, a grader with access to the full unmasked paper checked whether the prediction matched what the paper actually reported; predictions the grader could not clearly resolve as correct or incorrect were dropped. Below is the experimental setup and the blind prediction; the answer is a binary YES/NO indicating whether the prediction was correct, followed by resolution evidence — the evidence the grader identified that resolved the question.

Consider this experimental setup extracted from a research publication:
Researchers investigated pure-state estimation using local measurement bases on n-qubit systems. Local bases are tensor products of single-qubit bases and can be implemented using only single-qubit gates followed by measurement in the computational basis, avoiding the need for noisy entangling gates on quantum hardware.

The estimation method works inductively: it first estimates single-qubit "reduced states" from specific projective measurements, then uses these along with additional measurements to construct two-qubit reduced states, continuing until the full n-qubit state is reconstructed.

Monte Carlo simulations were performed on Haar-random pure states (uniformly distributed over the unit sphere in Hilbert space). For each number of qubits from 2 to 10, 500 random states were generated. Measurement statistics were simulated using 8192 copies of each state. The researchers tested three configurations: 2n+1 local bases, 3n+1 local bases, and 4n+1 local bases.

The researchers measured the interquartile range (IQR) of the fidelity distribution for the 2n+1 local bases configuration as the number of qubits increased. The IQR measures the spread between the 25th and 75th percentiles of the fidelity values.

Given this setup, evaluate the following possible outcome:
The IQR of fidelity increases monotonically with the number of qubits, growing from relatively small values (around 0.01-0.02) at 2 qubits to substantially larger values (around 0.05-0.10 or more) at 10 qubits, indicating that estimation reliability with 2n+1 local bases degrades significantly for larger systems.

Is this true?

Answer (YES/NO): NO